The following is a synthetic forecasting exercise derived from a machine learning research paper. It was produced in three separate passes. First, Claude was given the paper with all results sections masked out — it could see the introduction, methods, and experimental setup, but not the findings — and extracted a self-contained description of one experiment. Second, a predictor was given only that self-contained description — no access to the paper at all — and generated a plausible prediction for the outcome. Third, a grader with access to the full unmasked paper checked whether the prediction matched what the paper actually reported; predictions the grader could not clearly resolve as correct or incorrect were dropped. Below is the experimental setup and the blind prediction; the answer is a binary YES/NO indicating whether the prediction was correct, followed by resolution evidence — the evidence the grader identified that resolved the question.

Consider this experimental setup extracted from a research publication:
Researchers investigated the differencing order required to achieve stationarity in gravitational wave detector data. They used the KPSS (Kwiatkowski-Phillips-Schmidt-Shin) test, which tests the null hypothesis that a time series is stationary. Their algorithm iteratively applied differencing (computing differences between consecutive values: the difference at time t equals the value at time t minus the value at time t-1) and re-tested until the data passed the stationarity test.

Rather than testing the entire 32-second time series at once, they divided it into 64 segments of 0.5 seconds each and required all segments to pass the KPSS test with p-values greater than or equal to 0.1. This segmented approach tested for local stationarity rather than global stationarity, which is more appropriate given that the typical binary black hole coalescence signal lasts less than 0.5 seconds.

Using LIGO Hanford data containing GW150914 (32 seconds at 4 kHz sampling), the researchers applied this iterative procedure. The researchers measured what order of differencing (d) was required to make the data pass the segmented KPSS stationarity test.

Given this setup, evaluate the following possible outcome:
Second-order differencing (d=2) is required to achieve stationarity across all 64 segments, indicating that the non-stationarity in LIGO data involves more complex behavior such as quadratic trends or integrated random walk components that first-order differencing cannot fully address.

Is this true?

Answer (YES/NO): YES